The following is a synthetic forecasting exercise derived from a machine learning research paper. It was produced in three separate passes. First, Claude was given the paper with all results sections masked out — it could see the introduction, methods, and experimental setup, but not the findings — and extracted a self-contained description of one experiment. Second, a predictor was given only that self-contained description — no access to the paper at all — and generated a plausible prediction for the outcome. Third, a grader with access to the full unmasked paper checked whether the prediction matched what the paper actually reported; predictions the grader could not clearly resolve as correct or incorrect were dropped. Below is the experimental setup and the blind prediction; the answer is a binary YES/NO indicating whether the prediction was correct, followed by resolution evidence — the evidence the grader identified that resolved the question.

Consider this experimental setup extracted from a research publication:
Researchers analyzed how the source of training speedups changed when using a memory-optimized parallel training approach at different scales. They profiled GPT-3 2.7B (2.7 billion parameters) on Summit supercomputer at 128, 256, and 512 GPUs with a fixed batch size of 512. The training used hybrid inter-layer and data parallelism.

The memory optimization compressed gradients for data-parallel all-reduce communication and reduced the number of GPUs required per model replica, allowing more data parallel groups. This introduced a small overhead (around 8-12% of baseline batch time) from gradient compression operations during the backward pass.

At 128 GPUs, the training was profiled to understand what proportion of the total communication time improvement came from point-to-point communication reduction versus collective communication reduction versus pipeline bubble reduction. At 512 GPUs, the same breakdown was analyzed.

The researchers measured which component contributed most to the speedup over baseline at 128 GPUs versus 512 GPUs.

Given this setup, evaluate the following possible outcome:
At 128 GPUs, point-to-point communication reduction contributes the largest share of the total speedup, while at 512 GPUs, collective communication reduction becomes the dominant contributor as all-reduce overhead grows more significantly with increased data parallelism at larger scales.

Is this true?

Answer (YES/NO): YES